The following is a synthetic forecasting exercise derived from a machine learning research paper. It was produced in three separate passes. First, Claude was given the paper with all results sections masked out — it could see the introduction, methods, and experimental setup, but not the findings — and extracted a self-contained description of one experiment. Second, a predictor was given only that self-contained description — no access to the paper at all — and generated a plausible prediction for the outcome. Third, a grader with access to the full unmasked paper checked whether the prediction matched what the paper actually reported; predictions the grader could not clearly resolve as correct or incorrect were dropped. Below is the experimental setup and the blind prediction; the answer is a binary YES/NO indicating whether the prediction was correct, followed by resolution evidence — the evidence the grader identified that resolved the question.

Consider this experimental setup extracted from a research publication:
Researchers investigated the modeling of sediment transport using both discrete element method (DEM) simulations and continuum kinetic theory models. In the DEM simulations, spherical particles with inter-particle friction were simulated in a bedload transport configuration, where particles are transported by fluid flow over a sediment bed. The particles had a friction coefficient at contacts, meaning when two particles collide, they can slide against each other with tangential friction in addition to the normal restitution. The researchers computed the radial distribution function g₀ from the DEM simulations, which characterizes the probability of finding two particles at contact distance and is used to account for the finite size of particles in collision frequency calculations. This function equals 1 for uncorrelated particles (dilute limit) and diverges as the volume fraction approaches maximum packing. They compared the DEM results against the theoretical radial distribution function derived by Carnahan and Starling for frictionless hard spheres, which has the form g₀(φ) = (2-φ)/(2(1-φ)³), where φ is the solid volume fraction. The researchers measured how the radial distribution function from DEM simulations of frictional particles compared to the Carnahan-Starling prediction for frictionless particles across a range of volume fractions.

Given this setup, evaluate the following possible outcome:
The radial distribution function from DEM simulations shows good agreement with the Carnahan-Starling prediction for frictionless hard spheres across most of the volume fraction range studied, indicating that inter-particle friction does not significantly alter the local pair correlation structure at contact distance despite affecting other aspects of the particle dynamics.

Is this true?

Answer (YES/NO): NO